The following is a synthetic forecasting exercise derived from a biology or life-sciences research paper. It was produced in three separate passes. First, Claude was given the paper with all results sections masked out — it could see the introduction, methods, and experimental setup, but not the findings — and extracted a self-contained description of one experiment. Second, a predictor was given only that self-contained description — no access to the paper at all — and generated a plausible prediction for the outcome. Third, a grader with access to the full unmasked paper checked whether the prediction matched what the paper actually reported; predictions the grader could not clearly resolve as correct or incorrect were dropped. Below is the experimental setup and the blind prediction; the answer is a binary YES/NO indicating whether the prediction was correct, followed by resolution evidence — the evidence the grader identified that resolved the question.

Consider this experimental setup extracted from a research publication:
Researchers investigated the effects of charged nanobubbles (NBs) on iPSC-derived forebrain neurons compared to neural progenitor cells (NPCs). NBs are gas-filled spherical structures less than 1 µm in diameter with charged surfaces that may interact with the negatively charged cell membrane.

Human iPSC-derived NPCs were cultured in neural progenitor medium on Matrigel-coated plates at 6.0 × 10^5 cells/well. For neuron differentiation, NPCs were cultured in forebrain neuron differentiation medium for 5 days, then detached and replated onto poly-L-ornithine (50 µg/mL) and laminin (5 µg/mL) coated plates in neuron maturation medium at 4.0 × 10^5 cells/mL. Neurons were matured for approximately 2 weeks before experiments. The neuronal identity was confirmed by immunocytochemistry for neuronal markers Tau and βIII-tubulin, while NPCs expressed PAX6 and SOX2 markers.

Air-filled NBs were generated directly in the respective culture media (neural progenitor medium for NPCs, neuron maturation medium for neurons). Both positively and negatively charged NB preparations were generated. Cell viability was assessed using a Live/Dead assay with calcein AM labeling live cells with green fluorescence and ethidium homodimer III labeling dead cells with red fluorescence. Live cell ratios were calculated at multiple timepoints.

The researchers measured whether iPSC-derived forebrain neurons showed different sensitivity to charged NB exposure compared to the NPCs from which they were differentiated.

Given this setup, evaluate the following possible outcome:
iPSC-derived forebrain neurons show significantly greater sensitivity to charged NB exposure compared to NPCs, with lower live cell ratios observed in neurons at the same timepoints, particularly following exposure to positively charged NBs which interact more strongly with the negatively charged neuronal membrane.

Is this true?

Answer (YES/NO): NO